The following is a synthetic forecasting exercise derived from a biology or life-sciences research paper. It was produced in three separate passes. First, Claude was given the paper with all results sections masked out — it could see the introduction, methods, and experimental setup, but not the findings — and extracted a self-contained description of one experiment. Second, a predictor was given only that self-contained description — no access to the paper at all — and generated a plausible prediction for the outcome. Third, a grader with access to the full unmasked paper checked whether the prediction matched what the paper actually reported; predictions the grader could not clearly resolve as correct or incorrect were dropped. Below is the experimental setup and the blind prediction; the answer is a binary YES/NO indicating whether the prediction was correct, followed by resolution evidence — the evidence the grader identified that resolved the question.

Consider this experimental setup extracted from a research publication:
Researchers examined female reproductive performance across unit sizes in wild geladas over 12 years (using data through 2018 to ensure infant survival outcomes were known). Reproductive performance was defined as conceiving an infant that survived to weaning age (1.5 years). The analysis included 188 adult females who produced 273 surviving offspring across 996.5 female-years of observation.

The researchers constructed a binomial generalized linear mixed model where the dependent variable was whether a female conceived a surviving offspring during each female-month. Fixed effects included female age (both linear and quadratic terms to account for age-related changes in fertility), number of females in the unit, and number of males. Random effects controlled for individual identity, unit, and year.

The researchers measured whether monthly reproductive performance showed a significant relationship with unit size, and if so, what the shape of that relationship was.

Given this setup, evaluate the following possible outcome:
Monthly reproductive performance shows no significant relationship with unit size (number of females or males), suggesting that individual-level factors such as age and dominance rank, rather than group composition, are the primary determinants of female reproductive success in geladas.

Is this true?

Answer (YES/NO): NO